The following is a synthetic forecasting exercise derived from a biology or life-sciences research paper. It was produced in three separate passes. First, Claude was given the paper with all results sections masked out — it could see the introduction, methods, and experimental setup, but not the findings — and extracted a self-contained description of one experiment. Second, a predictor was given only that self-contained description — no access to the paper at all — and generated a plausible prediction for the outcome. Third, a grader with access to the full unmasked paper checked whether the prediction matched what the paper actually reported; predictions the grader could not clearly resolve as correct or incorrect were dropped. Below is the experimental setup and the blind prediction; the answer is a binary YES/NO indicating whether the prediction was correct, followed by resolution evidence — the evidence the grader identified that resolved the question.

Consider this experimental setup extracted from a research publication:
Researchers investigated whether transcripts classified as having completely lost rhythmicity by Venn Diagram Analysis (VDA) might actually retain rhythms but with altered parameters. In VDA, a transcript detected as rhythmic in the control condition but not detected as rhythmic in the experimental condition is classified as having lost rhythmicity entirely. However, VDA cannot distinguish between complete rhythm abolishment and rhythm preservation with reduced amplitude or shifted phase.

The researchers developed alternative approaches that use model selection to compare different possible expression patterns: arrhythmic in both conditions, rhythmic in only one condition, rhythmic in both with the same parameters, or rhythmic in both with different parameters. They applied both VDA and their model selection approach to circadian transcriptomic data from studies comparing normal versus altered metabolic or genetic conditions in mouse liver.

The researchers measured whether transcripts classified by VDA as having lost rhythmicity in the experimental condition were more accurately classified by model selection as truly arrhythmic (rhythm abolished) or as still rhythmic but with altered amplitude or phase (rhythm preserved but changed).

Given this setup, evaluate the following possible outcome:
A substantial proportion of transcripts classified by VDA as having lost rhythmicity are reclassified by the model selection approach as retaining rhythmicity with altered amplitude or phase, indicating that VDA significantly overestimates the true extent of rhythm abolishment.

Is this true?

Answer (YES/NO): NO